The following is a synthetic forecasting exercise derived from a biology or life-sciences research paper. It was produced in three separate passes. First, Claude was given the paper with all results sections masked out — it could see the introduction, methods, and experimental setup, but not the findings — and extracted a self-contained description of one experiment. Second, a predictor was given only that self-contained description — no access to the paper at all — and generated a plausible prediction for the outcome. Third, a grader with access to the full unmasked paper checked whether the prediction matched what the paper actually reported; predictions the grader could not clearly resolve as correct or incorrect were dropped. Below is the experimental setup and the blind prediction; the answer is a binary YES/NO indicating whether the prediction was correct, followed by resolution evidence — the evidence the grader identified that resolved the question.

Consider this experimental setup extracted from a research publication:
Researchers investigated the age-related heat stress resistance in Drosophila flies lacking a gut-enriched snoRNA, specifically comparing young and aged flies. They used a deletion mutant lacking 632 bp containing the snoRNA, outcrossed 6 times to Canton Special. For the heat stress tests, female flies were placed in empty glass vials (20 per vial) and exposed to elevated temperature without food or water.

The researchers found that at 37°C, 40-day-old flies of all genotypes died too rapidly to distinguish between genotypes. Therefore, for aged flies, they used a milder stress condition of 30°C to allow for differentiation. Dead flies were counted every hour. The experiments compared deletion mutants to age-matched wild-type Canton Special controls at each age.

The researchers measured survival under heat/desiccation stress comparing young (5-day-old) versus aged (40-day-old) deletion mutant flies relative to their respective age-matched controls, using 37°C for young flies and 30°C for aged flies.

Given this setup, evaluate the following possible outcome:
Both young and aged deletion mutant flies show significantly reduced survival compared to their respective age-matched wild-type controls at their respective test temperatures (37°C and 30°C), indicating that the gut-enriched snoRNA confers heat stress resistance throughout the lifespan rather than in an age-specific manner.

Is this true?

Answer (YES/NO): YES